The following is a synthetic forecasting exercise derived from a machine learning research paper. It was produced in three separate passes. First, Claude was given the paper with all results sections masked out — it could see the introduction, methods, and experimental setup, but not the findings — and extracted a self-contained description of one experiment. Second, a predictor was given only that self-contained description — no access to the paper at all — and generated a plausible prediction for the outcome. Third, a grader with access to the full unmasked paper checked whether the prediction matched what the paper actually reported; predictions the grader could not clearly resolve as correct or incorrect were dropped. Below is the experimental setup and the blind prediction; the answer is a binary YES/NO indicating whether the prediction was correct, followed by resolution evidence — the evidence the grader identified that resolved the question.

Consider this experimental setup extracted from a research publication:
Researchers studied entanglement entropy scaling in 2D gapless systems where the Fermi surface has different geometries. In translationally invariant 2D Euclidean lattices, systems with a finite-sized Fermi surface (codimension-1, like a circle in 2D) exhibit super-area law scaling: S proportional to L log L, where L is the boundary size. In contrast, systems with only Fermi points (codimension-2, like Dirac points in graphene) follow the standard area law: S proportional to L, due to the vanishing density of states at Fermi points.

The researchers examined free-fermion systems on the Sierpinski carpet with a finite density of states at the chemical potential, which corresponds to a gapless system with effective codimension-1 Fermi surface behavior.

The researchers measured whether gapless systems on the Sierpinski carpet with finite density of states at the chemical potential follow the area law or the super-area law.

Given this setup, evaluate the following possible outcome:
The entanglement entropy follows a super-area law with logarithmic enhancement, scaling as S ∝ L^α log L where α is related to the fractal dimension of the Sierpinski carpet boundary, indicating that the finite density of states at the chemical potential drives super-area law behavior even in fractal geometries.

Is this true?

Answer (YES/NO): NO